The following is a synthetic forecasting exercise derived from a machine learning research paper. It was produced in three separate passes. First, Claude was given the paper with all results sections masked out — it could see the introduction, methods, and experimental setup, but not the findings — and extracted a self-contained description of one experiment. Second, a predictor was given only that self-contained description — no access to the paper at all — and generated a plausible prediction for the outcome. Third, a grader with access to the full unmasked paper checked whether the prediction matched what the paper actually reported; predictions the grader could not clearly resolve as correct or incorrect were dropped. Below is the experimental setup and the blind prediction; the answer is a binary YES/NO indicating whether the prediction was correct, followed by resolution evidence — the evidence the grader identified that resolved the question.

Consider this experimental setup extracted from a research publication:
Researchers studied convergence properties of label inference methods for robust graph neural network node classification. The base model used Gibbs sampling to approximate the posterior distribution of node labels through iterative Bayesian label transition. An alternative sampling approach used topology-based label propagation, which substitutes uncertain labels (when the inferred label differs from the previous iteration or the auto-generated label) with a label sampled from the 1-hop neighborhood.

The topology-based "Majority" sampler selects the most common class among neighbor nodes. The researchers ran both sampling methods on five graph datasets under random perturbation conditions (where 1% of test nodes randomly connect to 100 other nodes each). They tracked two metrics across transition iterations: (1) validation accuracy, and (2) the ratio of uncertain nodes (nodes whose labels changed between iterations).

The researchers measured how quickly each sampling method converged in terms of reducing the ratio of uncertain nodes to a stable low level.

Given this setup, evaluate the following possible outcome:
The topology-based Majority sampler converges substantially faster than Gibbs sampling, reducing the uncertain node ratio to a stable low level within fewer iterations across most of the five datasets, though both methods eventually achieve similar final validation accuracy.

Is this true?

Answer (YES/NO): NO